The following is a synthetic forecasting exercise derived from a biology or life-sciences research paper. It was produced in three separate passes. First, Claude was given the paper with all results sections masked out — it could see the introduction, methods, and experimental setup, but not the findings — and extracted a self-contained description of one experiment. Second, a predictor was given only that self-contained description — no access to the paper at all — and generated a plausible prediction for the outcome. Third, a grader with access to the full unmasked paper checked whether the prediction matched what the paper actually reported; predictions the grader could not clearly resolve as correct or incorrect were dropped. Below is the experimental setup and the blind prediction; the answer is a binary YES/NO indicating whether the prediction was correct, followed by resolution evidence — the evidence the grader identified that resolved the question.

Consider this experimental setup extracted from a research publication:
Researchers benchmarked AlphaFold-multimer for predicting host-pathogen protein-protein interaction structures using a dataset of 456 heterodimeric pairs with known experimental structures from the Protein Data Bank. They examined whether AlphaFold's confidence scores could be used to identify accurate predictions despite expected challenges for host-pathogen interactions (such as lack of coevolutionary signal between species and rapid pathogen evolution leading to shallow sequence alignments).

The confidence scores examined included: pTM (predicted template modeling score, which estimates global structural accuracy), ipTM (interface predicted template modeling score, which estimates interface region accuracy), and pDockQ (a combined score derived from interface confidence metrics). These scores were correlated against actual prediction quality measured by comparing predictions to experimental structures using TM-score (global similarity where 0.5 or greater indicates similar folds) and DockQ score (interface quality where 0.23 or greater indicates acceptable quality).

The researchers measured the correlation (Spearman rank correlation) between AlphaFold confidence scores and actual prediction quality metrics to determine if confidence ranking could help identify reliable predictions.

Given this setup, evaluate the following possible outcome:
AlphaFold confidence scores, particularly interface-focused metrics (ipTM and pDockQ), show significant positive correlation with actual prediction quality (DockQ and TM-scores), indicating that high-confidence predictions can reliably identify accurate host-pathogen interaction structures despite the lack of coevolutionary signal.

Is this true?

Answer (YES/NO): NO